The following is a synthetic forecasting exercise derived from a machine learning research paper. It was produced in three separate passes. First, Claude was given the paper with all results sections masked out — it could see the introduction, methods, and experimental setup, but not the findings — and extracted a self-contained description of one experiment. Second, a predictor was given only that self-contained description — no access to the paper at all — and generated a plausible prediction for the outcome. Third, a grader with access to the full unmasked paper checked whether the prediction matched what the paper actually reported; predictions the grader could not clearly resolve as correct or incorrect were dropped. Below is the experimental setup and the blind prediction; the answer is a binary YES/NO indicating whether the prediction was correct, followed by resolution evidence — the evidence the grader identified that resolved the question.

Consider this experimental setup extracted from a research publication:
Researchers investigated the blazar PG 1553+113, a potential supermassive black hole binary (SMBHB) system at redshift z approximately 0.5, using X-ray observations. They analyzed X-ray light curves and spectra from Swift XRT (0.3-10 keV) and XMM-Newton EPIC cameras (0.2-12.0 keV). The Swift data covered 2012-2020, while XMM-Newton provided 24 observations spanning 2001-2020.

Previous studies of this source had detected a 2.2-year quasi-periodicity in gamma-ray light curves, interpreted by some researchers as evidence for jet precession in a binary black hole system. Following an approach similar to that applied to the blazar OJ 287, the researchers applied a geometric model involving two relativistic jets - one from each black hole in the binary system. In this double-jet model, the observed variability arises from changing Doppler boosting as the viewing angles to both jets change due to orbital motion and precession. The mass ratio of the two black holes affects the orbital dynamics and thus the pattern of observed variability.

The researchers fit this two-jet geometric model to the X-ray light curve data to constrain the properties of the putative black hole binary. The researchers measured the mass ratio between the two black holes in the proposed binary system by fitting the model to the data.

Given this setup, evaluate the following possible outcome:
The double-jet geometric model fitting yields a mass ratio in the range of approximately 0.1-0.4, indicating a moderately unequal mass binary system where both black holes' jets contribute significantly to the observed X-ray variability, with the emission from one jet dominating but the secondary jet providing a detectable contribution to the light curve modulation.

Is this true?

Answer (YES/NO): NO